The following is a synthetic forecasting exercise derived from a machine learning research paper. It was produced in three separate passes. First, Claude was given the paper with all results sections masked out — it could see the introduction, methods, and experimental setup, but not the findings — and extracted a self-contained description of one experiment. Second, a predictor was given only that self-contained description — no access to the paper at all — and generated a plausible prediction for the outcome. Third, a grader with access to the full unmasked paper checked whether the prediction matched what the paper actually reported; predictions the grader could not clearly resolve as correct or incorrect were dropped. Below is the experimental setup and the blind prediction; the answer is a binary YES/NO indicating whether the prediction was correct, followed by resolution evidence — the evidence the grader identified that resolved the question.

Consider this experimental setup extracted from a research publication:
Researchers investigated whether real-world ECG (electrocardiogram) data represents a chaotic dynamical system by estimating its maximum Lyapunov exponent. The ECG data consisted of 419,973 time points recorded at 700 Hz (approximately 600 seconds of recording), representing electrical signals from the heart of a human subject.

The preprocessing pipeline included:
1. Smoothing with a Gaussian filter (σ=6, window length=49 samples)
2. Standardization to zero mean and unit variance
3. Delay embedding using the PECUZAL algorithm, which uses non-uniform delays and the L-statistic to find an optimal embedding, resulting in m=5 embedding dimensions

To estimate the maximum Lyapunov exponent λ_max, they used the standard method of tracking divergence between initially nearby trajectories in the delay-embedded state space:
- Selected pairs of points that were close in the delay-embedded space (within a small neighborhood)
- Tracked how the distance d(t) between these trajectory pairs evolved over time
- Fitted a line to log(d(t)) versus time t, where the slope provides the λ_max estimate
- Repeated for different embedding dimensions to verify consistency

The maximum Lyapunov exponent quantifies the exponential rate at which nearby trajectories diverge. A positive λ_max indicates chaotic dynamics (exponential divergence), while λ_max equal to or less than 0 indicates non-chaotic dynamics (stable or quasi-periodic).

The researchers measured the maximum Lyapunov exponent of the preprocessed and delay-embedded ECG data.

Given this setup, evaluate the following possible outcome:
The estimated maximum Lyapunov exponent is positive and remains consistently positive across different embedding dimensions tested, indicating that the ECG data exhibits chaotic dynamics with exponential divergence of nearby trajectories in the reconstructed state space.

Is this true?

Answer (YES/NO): YES